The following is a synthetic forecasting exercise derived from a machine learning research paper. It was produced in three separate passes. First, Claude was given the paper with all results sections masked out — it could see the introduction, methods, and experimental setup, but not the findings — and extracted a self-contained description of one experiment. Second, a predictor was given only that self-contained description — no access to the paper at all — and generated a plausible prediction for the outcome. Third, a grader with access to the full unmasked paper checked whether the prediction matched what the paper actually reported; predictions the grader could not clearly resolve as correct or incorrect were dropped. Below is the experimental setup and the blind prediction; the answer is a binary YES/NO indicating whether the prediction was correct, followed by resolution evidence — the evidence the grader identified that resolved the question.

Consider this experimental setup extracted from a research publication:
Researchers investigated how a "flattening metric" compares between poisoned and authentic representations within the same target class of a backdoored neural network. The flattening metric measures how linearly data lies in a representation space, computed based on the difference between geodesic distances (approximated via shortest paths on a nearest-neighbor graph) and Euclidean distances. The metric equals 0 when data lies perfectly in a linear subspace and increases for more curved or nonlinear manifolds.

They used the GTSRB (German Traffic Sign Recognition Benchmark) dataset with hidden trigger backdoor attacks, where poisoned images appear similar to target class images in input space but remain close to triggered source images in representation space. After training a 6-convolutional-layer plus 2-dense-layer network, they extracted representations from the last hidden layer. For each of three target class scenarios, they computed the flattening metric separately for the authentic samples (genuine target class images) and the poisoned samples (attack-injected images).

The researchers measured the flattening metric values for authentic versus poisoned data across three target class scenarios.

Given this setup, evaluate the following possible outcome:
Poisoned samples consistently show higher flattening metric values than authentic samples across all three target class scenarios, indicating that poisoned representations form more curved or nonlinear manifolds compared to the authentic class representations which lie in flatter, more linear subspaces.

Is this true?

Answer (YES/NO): YES